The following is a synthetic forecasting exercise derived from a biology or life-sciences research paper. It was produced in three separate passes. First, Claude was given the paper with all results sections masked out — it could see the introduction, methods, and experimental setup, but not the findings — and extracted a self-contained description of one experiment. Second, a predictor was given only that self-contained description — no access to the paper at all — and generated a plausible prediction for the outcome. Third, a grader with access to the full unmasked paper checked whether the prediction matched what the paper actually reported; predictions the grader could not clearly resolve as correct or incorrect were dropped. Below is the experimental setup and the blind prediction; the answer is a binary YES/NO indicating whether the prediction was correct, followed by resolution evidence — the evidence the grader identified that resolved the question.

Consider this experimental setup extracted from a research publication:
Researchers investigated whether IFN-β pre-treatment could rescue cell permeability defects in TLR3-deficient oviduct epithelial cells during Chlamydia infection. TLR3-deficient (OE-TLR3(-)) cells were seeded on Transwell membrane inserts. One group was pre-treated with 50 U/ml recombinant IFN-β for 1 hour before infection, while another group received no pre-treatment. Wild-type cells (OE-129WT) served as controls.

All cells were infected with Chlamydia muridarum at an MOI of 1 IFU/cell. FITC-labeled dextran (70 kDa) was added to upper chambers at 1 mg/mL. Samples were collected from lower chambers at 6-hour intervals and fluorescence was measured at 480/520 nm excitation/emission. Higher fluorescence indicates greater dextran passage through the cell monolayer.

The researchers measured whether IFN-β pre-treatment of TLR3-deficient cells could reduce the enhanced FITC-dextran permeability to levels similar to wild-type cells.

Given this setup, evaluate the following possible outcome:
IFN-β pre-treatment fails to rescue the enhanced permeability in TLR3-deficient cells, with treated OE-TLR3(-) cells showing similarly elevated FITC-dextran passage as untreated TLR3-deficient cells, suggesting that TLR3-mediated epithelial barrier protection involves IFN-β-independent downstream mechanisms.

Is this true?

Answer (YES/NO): YES